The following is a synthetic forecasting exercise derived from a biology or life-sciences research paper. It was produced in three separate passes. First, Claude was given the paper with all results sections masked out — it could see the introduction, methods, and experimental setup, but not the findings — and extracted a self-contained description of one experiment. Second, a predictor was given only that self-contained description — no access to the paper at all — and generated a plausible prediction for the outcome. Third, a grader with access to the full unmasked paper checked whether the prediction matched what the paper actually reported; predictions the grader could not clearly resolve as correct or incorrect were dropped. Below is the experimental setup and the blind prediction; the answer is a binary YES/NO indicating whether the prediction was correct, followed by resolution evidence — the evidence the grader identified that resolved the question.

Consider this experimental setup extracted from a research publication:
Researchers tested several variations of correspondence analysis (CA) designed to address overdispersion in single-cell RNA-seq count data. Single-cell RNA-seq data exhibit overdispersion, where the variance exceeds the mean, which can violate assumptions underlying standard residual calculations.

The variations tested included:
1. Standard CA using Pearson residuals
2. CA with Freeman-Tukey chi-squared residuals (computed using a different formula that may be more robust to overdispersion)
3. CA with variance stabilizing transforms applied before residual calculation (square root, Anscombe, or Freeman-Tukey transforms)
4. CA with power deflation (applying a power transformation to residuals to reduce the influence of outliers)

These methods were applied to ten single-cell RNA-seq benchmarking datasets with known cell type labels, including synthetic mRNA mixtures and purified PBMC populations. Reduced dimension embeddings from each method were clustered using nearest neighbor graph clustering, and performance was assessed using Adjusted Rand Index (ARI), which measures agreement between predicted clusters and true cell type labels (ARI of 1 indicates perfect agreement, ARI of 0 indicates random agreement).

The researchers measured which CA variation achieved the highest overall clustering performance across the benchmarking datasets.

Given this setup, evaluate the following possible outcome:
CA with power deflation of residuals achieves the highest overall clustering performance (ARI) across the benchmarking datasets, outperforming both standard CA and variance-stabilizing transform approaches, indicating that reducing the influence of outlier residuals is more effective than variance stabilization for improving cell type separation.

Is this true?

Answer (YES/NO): NO